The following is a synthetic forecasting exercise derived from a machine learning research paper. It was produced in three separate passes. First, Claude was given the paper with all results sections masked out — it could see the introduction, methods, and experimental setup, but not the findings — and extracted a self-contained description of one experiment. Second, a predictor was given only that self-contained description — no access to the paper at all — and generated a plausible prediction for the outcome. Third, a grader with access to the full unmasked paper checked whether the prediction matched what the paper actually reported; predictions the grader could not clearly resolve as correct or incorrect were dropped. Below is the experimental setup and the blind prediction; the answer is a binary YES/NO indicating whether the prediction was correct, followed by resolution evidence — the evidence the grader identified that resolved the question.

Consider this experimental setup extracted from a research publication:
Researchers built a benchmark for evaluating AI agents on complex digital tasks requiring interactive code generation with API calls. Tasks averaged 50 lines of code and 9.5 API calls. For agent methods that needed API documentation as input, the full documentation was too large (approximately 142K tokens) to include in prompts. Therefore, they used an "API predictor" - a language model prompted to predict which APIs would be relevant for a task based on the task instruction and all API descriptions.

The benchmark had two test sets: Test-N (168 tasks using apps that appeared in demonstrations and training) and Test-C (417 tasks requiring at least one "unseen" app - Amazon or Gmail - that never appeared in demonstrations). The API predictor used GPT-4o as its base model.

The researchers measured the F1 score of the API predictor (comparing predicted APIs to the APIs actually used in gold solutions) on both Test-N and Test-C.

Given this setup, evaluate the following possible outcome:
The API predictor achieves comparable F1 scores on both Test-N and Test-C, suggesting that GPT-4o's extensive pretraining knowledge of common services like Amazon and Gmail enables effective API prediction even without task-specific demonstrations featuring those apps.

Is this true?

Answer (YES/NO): NO